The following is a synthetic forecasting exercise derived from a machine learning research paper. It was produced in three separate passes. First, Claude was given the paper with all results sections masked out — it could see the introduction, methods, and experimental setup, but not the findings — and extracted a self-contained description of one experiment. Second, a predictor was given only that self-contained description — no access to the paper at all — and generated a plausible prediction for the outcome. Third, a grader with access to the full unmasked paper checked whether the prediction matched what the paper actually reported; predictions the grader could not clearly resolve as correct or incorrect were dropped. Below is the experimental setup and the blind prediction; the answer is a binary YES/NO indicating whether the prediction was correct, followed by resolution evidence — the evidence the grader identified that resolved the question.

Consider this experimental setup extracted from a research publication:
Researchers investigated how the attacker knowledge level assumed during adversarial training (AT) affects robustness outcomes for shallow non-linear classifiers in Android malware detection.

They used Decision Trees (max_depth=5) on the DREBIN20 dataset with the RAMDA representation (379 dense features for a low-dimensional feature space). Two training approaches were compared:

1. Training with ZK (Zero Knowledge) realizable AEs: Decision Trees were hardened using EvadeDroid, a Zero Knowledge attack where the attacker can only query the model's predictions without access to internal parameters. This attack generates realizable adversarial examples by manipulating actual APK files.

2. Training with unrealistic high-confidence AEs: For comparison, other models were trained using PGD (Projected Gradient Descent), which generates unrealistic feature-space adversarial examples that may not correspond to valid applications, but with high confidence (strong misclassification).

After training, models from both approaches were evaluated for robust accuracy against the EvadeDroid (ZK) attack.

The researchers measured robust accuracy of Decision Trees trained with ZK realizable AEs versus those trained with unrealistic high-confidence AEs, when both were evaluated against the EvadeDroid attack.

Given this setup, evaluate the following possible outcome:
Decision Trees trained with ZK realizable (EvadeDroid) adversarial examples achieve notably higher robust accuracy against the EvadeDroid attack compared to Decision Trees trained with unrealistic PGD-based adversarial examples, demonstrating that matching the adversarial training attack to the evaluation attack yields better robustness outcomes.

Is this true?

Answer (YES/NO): NO